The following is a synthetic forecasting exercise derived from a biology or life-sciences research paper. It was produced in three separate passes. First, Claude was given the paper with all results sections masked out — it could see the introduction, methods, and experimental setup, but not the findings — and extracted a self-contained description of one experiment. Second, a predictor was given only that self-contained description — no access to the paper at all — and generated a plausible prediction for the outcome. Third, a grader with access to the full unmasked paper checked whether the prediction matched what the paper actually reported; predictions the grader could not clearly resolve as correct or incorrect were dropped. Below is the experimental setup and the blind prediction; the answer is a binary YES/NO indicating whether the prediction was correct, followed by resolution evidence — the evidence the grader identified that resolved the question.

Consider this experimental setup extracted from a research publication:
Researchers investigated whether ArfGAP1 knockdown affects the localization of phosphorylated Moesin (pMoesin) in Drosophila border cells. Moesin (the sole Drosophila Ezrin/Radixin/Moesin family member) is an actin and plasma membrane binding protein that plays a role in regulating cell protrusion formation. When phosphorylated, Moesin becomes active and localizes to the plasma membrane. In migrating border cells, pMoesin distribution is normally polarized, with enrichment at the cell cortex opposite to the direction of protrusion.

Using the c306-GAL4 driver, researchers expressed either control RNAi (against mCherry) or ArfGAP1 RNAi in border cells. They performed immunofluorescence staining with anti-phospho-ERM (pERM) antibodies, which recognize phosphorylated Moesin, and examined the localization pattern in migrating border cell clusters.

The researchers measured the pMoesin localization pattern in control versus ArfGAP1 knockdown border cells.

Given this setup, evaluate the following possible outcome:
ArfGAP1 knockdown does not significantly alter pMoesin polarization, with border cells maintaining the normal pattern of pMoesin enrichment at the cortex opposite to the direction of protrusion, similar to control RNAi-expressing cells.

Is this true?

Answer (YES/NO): YES